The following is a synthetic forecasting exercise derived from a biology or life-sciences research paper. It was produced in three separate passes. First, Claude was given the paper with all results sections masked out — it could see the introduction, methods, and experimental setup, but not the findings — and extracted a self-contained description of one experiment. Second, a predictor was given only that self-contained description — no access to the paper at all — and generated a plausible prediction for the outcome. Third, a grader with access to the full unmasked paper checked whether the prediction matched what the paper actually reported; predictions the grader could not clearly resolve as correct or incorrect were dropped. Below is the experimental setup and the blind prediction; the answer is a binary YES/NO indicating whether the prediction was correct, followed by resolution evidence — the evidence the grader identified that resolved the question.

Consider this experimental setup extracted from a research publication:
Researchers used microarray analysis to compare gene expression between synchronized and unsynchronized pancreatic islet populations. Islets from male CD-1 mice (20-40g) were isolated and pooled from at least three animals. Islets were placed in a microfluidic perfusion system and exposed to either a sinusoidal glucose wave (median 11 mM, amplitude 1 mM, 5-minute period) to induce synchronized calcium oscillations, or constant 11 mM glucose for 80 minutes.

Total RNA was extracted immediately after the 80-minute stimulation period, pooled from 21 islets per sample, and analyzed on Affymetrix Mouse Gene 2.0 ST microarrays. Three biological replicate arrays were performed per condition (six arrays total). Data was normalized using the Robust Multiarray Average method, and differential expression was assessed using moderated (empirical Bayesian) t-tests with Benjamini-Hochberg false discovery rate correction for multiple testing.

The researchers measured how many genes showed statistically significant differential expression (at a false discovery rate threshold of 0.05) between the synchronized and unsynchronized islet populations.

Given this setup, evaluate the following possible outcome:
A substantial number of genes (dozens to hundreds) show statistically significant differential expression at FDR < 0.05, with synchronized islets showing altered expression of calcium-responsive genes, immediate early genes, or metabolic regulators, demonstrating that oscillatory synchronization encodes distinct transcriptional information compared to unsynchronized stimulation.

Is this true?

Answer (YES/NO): NO